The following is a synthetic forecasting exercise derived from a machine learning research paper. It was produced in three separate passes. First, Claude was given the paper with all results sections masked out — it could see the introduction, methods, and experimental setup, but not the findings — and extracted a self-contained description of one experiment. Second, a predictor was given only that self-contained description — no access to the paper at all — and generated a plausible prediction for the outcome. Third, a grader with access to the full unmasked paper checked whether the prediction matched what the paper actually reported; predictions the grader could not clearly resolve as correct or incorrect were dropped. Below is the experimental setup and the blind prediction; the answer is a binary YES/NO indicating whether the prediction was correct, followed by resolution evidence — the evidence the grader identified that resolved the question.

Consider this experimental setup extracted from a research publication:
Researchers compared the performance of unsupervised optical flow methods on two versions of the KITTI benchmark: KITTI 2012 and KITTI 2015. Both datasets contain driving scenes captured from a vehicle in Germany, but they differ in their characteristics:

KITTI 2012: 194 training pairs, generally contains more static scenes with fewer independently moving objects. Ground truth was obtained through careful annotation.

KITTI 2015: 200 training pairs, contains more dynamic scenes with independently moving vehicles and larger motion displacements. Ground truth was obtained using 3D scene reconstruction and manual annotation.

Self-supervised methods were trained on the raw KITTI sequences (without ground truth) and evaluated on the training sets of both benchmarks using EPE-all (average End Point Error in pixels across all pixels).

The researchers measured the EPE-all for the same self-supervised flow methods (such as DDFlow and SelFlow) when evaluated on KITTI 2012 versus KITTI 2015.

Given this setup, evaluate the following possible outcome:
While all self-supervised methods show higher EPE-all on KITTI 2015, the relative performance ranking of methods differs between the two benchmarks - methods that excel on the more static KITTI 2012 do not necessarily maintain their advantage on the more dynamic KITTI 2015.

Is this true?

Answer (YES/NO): NO